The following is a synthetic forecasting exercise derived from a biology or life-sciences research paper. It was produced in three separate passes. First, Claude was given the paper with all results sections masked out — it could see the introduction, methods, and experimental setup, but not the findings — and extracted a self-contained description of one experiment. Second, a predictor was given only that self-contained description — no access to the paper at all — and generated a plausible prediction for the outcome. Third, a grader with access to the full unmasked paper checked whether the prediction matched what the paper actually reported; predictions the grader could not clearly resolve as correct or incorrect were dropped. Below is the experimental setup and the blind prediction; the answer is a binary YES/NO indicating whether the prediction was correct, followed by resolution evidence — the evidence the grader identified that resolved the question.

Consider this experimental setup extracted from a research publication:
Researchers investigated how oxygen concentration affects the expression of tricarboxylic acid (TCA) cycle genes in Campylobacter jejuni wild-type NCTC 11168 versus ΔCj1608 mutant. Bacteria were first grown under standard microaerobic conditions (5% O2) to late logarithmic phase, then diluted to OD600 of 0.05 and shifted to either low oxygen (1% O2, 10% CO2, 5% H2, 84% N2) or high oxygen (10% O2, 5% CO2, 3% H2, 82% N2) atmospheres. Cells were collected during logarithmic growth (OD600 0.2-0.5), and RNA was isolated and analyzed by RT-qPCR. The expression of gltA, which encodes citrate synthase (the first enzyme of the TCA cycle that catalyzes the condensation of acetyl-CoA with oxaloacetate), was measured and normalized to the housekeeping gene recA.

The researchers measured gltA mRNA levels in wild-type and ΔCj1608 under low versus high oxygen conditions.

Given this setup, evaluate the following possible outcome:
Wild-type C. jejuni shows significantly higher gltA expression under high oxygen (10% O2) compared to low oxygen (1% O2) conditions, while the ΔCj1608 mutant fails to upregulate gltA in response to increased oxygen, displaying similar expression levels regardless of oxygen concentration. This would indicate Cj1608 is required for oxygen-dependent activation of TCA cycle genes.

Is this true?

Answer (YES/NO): NO